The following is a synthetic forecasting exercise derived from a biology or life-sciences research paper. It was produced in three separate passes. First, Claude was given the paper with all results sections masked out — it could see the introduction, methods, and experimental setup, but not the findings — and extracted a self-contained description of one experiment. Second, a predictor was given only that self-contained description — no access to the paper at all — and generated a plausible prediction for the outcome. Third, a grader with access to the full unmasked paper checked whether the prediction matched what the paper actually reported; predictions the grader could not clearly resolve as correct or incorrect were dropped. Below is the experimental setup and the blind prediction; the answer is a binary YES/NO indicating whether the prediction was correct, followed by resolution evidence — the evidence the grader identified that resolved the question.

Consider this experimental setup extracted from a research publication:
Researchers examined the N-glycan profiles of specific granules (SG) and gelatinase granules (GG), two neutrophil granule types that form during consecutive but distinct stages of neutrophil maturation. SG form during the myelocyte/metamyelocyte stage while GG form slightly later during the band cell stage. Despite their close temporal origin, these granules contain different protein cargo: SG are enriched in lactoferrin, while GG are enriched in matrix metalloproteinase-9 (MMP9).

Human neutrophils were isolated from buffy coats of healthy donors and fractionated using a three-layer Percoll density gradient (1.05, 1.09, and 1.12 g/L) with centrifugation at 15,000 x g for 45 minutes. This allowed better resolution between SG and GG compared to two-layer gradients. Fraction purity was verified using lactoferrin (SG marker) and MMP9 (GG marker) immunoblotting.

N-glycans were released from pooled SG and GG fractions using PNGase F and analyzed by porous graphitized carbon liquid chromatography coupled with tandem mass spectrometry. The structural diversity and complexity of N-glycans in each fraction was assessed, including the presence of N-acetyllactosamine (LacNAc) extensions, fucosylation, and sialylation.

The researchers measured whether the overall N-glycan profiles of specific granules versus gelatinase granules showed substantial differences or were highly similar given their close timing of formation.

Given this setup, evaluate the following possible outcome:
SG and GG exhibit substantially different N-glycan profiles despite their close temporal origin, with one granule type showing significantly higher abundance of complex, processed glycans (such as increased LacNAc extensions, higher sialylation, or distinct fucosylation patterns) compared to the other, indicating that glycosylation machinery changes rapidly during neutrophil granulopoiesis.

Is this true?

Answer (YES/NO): YES